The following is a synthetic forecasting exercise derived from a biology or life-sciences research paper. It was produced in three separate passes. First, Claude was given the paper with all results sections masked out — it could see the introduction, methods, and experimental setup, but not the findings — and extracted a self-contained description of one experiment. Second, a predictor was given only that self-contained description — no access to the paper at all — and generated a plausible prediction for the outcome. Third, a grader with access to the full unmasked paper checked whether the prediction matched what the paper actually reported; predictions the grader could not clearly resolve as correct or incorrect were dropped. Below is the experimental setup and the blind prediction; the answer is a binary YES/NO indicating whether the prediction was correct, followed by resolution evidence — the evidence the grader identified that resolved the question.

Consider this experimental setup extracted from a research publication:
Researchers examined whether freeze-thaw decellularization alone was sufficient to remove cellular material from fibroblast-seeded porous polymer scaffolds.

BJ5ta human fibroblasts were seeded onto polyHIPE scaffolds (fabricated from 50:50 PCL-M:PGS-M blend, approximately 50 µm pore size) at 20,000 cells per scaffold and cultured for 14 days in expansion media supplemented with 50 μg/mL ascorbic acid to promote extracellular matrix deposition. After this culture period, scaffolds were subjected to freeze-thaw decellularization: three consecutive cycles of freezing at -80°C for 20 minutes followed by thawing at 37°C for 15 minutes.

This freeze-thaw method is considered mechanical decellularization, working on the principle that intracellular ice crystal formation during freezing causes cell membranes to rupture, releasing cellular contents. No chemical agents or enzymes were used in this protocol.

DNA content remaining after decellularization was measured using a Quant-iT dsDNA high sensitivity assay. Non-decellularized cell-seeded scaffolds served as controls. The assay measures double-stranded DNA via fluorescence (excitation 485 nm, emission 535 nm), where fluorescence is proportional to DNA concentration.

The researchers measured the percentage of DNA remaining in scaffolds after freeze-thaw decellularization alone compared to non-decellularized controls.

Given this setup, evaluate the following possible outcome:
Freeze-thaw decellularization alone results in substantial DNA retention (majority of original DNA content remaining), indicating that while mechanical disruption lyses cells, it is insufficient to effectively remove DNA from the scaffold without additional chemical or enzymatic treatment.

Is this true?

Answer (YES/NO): YES